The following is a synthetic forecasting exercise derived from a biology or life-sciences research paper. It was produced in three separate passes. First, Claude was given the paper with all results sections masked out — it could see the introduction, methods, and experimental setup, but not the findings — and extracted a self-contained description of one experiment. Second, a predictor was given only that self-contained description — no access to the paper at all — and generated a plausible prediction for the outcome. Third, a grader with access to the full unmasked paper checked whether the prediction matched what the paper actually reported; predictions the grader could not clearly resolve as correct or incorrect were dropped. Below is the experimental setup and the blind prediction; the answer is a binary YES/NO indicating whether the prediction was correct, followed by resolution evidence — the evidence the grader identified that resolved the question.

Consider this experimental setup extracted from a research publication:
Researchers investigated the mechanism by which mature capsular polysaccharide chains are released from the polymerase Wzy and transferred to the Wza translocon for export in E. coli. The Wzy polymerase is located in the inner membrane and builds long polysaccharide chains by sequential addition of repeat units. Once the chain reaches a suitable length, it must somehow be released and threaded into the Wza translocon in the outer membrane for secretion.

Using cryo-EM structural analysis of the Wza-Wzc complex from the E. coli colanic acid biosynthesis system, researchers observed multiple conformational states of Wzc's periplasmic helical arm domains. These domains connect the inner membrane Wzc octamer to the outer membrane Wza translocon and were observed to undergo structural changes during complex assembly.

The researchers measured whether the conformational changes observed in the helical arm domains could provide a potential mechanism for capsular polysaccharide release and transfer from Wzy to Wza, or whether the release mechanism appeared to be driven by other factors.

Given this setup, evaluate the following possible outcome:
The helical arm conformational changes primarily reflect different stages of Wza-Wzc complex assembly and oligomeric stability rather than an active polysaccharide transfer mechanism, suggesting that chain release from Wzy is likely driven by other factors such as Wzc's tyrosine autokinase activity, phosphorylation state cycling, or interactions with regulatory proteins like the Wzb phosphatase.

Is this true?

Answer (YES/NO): NO